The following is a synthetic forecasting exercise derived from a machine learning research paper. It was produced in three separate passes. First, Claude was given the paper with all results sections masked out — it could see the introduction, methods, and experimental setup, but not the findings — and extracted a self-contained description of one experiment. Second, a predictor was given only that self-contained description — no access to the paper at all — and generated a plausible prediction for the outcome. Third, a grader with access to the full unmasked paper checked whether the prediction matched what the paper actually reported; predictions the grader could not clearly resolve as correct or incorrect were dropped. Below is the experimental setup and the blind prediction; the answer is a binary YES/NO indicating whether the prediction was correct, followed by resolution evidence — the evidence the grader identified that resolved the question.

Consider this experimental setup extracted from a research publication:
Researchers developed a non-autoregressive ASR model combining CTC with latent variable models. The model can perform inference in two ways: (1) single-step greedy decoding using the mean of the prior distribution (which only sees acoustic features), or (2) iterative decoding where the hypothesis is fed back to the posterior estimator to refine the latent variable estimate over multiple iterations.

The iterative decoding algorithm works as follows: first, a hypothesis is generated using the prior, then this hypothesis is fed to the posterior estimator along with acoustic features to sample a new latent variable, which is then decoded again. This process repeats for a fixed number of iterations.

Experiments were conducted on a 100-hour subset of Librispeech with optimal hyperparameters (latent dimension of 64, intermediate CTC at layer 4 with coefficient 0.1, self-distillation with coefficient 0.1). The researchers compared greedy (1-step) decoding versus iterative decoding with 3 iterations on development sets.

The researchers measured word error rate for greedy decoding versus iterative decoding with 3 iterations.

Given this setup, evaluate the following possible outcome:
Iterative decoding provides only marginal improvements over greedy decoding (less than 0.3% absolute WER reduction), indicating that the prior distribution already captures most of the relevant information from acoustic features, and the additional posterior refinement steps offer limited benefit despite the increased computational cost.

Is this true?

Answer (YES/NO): NO